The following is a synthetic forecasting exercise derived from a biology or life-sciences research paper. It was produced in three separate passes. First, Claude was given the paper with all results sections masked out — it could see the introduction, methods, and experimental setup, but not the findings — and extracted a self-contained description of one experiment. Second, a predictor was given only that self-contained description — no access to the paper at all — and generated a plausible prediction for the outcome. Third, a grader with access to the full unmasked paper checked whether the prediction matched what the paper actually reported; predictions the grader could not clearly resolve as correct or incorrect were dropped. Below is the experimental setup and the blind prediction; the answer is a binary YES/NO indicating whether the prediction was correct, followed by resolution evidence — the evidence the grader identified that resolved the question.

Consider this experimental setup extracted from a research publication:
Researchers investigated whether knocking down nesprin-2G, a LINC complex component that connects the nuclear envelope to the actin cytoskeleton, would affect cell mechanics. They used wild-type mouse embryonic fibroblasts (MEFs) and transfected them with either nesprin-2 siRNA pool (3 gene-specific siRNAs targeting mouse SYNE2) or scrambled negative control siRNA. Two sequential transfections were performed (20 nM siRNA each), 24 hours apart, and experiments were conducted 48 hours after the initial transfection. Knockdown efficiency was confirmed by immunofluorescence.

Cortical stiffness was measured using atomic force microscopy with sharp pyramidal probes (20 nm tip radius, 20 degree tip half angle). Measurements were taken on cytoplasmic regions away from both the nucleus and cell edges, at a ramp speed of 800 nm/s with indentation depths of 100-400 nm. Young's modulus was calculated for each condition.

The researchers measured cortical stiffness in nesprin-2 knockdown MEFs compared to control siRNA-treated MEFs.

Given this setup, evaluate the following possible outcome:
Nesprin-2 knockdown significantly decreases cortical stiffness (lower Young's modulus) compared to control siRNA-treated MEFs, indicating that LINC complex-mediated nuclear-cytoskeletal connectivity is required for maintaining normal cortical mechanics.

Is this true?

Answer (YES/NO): YES